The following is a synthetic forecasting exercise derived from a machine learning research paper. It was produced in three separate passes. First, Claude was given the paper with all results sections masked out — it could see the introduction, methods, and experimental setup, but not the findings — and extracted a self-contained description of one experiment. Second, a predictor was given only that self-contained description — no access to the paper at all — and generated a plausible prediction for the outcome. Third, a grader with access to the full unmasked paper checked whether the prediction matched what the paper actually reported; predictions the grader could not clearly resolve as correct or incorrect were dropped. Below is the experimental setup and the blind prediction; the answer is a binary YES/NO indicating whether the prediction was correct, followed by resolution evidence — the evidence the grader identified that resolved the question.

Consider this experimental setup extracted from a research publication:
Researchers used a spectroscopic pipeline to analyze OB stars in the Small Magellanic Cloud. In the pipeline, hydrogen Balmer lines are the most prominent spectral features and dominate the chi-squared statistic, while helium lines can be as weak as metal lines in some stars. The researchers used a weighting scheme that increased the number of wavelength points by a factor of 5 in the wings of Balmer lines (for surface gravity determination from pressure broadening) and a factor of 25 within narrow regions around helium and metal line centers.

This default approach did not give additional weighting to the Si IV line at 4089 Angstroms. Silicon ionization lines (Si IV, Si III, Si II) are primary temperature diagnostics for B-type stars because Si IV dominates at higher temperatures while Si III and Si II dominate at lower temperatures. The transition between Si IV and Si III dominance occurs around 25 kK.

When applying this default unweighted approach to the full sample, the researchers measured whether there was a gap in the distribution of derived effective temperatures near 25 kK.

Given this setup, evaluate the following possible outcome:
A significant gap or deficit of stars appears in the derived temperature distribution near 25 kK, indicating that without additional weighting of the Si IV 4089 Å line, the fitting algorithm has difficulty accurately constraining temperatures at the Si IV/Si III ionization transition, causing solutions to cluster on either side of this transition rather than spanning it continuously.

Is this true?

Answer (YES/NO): YES